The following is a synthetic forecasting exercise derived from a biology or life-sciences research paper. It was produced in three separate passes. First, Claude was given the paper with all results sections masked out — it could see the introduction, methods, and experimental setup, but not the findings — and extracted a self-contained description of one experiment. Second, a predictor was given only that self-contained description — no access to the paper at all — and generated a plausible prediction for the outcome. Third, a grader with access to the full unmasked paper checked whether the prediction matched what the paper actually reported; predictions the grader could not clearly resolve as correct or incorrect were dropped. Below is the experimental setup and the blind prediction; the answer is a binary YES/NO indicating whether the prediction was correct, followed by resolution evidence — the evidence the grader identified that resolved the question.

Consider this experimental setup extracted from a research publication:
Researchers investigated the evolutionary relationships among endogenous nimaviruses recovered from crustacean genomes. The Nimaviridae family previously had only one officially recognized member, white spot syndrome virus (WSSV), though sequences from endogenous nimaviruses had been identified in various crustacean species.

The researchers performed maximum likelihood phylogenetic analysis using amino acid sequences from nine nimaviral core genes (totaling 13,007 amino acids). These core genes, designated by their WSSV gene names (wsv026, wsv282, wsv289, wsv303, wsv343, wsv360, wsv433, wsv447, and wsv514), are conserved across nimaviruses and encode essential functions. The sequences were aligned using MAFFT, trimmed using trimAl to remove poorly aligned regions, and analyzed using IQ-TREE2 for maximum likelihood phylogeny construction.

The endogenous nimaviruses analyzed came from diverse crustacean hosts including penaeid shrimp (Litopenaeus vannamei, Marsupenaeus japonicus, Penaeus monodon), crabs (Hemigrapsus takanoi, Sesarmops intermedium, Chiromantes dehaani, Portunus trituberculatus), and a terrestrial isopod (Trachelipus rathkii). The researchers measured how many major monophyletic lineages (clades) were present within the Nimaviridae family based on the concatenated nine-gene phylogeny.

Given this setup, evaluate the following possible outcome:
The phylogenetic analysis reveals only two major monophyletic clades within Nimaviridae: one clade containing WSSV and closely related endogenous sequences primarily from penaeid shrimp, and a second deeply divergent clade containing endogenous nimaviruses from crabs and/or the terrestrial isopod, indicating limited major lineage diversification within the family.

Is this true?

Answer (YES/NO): NO